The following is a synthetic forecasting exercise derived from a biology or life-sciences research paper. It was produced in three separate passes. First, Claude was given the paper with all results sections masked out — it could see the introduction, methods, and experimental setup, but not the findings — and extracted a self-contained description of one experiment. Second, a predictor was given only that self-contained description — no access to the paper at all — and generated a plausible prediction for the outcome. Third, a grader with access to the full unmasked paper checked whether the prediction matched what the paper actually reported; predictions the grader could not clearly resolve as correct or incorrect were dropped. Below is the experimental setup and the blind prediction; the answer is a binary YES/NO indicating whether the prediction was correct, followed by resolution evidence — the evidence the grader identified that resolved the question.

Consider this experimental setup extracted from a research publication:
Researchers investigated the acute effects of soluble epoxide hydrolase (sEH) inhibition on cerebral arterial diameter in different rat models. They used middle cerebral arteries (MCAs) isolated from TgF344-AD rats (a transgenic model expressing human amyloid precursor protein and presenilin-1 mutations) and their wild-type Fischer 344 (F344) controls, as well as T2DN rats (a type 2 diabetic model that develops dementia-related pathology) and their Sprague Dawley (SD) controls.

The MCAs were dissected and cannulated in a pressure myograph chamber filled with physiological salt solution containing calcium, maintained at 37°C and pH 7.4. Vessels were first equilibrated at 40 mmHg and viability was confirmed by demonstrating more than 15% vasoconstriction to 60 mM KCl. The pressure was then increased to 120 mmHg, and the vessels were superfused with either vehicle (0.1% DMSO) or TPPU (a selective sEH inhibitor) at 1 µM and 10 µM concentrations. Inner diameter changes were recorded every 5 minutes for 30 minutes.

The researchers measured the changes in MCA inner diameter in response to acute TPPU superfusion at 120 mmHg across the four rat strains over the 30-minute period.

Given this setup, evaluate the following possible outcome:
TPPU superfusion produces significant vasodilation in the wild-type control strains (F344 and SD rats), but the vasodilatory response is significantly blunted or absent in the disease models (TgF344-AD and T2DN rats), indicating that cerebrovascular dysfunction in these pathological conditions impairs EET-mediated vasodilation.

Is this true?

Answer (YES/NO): NO